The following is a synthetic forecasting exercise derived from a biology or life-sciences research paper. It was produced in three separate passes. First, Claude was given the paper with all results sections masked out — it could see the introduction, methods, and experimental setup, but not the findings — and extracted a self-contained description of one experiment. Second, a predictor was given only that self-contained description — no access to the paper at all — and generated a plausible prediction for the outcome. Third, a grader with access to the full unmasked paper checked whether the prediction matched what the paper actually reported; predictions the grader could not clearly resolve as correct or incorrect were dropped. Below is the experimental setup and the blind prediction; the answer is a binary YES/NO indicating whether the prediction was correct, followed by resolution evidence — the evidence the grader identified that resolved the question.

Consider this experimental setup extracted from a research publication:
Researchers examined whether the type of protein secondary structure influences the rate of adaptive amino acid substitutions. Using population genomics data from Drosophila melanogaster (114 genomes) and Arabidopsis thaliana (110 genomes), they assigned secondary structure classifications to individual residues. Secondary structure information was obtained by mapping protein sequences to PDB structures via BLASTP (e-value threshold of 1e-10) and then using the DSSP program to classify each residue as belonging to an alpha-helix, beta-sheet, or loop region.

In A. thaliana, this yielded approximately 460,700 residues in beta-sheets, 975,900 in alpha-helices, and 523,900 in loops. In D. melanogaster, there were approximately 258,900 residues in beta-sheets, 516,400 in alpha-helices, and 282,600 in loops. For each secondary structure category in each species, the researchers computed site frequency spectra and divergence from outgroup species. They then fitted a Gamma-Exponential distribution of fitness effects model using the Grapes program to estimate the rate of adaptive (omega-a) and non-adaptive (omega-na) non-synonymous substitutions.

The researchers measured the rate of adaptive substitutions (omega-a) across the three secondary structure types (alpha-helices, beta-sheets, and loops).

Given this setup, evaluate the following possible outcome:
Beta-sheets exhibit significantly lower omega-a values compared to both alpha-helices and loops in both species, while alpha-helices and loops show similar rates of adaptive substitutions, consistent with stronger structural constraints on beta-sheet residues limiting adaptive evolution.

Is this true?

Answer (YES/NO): NO